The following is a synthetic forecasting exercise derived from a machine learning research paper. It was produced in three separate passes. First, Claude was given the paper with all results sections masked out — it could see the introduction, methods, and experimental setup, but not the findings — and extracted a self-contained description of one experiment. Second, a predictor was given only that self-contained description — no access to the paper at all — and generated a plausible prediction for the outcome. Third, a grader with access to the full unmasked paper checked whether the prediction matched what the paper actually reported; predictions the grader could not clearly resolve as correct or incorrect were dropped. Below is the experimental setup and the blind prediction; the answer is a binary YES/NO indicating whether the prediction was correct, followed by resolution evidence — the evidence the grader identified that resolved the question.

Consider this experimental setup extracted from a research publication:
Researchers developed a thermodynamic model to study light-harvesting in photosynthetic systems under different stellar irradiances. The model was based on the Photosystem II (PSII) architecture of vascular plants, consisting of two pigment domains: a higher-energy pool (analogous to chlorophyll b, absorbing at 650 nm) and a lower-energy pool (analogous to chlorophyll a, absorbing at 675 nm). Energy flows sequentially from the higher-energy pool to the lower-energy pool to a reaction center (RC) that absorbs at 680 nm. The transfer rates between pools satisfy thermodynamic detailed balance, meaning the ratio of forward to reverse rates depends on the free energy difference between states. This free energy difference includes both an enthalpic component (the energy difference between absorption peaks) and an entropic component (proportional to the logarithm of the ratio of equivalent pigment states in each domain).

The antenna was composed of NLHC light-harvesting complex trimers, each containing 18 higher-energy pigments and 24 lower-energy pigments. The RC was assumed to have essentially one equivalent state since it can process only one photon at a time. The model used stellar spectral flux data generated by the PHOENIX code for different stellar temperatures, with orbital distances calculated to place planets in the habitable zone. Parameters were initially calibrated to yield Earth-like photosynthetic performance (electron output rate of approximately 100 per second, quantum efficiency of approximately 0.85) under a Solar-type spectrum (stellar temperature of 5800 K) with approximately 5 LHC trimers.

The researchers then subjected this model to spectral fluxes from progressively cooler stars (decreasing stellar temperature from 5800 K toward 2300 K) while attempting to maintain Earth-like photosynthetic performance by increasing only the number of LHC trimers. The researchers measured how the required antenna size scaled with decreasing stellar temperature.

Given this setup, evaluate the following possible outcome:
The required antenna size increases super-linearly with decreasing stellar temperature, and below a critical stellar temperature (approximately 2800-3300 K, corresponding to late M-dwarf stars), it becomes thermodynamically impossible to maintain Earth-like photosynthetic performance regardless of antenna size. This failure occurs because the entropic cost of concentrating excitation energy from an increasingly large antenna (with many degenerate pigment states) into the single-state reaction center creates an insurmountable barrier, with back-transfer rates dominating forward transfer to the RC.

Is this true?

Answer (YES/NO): YES